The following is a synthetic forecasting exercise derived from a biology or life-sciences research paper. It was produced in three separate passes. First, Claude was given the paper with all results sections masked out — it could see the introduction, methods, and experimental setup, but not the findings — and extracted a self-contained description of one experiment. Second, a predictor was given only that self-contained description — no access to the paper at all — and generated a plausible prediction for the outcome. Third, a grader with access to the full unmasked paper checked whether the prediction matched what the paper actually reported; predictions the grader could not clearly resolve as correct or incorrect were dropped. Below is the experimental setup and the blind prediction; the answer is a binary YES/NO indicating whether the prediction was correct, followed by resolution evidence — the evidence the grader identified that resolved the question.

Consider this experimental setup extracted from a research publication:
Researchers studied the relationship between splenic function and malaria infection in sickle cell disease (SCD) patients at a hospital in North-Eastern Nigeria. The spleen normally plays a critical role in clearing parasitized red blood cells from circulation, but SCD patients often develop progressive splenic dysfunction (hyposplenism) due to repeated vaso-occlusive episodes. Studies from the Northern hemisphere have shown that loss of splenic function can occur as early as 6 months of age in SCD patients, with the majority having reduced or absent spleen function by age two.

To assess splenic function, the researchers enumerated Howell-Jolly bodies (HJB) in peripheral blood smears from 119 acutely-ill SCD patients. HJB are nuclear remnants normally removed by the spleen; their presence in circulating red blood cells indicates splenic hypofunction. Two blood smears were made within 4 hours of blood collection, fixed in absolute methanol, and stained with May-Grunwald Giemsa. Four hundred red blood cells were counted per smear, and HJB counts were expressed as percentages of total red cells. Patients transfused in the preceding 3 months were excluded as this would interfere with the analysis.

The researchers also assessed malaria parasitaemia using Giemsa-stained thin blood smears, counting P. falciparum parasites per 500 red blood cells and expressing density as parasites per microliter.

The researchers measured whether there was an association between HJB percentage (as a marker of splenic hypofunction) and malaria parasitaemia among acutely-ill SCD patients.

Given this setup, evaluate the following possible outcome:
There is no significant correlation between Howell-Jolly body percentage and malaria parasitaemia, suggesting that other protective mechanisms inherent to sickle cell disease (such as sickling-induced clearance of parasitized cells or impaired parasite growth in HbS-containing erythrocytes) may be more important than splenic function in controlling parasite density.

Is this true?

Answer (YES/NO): YES